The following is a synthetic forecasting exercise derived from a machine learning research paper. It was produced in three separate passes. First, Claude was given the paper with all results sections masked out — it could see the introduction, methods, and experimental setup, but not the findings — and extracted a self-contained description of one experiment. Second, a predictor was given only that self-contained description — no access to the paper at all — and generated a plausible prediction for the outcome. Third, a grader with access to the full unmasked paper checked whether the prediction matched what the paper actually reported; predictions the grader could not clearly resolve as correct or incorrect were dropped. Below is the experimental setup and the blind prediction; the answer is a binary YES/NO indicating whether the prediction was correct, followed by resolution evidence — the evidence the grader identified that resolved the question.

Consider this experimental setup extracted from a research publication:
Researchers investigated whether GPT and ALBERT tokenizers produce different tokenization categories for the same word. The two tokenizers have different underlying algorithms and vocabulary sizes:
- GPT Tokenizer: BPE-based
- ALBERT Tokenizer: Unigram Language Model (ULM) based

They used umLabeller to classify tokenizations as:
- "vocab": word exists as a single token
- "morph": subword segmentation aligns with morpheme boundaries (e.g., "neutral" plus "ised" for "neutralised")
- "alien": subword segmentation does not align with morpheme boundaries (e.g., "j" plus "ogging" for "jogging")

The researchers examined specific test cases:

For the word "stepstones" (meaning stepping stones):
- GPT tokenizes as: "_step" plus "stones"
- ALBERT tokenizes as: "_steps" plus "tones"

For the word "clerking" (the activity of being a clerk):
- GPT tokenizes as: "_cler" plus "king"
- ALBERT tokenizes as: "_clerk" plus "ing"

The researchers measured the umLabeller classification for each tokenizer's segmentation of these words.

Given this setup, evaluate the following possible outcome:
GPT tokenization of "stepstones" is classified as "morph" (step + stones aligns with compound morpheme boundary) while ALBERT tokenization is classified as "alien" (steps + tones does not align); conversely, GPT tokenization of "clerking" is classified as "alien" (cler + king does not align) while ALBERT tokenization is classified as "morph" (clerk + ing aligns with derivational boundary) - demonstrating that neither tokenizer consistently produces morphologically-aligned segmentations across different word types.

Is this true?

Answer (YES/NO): YES